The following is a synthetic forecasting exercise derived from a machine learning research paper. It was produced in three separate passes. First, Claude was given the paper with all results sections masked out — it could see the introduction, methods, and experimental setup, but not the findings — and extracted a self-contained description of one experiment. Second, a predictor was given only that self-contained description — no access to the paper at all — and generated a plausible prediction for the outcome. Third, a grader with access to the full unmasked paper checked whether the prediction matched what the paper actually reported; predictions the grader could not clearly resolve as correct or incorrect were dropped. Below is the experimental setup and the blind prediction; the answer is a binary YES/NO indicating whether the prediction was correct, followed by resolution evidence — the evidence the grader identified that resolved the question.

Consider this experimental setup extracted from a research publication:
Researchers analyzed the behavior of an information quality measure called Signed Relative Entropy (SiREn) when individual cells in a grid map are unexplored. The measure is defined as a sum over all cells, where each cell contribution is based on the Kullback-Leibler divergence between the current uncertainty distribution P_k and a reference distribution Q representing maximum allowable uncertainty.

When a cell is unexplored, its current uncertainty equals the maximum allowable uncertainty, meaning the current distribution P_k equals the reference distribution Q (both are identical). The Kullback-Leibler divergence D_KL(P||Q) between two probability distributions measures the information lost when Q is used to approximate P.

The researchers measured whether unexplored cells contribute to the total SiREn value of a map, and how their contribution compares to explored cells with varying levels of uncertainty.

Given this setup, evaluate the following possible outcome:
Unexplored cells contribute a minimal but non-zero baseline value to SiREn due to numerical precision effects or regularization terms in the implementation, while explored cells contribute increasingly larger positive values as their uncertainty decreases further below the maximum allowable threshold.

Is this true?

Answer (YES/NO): NO